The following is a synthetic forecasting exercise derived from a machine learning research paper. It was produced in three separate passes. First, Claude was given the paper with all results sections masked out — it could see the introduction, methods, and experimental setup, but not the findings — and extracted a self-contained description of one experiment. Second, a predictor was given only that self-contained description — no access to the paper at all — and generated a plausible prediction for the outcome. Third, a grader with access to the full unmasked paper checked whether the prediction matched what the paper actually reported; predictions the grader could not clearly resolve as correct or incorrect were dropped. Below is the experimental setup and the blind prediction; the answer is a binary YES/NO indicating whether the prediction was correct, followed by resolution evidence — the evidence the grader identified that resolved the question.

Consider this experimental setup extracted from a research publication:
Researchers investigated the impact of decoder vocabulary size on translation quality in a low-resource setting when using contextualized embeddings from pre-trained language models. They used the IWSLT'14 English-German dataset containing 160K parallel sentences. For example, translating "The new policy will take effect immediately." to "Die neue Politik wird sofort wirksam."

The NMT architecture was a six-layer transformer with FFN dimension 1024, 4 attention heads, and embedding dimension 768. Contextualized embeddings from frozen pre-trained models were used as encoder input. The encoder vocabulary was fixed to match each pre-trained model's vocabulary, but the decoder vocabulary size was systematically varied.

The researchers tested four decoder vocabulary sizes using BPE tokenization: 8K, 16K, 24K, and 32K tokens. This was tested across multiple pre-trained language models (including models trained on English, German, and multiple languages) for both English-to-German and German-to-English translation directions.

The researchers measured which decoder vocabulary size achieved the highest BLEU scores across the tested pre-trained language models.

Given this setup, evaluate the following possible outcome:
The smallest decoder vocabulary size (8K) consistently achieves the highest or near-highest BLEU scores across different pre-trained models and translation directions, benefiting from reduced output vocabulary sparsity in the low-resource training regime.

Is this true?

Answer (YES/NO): YES